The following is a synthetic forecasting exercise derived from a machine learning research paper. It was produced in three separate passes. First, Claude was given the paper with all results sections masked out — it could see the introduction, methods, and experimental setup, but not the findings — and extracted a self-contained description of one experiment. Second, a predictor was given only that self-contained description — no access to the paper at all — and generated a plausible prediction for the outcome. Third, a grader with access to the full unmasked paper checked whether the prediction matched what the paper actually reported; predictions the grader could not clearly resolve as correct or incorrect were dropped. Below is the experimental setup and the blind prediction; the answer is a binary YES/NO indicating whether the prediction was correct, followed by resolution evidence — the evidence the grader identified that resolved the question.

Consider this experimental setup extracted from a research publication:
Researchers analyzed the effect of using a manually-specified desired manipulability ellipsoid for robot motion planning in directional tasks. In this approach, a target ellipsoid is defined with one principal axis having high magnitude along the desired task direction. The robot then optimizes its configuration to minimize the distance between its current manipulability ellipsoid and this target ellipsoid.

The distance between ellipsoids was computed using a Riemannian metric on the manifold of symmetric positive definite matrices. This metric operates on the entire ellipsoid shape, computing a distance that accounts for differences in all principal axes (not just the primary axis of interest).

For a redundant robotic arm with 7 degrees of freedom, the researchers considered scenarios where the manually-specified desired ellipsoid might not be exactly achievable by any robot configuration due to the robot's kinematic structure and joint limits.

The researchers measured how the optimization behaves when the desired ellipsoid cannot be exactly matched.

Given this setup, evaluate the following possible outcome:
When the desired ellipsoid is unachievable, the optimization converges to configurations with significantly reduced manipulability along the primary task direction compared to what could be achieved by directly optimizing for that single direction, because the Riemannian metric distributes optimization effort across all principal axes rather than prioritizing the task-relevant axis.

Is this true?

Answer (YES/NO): YES